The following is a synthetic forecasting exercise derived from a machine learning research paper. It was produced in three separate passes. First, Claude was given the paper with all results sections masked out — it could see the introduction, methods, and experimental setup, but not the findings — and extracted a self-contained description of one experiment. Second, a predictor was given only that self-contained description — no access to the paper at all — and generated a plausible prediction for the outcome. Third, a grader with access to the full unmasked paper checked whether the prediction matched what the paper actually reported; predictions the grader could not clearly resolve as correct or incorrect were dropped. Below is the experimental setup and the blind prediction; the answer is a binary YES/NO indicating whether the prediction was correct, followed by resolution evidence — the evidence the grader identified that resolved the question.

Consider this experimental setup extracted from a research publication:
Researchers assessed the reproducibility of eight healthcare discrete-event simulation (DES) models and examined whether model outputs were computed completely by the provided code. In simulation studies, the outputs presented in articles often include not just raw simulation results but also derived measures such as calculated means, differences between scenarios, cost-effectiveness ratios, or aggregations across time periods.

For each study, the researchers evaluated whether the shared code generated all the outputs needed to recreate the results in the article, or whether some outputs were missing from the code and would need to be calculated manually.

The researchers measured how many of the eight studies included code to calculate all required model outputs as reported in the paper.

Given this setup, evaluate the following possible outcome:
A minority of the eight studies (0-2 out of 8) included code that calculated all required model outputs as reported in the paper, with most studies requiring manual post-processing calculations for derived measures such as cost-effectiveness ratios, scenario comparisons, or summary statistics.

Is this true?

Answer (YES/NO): NO